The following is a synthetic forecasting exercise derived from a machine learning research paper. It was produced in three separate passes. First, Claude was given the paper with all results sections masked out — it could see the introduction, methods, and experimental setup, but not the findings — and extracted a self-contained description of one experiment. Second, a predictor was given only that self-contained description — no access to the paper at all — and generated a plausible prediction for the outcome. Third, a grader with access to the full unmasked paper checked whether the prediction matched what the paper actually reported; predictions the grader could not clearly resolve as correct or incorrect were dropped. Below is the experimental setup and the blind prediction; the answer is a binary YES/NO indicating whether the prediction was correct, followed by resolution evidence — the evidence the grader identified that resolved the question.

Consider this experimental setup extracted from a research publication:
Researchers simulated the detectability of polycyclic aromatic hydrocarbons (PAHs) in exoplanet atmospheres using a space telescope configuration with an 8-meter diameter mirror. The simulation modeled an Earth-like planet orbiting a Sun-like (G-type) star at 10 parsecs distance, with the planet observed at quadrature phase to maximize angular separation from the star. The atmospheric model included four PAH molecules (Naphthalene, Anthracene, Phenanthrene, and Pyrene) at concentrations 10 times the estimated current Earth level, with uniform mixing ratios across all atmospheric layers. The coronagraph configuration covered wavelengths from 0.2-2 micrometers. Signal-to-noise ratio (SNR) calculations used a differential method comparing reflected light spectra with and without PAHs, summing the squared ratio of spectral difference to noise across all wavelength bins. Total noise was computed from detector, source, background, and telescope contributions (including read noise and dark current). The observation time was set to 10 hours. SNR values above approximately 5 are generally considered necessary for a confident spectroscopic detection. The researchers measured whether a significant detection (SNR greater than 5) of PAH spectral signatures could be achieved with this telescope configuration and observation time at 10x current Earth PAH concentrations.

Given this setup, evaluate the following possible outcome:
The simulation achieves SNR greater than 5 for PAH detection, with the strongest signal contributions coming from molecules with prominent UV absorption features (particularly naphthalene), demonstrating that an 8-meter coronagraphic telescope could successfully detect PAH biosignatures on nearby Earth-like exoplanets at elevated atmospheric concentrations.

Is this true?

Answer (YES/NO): NO